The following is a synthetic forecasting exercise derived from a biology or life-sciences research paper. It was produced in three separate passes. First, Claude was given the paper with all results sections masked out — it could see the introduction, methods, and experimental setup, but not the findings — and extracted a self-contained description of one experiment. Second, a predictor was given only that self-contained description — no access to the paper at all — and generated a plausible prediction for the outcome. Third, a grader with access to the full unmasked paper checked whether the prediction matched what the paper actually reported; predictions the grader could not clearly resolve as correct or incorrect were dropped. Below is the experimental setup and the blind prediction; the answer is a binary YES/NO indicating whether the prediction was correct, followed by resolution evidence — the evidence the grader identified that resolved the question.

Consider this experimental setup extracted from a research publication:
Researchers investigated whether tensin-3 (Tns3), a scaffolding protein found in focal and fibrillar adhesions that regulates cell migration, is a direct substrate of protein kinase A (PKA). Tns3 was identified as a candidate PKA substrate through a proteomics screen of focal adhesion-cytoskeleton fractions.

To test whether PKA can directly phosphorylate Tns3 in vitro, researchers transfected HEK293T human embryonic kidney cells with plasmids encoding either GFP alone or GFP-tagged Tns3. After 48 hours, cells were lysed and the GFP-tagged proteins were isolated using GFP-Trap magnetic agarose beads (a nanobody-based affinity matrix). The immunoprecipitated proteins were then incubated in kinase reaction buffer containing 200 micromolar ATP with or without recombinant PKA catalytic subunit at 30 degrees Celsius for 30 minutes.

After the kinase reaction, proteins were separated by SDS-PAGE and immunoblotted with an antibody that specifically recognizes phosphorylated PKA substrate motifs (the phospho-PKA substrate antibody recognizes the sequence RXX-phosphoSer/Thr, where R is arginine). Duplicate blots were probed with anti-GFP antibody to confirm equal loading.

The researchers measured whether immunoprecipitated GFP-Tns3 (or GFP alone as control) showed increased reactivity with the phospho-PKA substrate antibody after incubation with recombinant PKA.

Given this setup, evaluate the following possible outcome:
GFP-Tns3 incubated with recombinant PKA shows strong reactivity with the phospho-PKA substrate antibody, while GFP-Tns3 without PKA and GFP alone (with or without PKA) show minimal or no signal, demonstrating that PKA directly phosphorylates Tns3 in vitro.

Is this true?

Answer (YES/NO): YES